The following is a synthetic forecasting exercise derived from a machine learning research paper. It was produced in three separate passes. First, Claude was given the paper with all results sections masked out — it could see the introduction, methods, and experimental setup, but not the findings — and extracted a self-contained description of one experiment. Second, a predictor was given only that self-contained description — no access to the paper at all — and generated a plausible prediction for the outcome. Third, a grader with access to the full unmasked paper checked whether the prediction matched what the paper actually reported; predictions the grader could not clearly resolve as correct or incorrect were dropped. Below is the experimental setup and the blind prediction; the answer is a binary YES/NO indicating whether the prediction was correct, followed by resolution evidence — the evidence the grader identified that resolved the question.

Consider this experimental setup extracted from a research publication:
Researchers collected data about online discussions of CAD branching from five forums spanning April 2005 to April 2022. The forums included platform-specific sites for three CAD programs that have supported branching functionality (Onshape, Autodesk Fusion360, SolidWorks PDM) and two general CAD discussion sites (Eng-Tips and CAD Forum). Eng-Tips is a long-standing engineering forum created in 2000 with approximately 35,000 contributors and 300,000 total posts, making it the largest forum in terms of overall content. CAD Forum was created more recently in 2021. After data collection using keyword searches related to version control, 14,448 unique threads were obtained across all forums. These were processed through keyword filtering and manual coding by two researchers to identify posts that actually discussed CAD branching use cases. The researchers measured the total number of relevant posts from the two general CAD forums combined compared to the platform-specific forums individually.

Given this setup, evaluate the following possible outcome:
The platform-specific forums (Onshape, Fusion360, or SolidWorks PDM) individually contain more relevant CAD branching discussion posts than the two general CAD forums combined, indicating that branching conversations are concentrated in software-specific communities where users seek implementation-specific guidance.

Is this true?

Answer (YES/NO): YES